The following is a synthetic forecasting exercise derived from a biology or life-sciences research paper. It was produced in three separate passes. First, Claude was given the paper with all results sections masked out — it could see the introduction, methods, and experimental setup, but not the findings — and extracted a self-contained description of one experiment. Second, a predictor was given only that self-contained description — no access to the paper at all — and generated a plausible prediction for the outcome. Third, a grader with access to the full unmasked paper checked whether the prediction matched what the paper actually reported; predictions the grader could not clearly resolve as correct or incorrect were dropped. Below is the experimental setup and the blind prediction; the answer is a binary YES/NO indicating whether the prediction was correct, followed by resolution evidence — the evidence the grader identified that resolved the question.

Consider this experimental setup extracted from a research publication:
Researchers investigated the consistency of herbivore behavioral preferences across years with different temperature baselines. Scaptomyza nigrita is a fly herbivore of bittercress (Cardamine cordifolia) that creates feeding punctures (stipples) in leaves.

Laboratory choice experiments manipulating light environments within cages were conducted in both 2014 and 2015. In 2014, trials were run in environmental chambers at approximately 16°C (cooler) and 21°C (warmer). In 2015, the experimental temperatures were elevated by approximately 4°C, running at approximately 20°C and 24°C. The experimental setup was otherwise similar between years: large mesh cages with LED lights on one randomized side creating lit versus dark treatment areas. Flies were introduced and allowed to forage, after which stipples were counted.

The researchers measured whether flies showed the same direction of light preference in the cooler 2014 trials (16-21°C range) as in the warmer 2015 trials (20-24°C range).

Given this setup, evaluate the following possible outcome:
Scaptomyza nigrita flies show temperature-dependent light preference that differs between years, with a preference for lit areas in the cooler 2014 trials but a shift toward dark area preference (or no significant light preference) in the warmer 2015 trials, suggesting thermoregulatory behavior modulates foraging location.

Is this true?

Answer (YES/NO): NO